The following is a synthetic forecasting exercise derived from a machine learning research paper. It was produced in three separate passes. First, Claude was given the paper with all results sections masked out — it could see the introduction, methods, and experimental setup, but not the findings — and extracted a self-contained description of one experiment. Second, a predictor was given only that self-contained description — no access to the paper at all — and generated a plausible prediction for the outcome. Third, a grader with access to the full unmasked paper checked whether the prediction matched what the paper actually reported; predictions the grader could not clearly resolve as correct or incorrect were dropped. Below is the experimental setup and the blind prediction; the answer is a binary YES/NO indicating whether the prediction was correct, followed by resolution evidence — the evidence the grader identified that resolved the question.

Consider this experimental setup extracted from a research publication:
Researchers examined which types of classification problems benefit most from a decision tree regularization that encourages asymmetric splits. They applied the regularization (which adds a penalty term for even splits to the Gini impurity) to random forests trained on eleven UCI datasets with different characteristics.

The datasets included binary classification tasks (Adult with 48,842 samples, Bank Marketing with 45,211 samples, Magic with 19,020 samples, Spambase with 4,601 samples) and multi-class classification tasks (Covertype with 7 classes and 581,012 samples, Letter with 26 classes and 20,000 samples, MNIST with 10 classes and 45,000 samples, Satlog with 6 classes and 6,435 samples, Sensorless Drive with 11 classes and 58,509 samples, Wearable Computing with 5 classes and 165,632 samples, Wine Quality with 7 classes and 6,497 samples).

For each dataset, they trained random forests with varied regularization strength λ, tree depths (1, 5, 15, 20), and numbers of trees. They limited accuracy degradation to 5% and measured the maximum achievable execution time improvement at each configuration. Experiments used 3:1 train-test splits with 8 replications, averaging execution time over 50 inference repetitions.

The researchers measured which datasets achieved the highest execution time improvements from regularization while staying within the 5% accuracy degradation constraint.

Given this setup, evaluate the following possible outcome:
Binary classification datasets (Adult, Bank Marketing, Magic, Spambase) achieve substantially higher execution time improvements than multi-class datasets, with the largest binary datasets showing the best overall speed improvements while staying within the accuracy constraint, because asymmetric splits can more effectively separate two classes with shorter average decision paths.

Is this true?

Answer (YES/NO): YES